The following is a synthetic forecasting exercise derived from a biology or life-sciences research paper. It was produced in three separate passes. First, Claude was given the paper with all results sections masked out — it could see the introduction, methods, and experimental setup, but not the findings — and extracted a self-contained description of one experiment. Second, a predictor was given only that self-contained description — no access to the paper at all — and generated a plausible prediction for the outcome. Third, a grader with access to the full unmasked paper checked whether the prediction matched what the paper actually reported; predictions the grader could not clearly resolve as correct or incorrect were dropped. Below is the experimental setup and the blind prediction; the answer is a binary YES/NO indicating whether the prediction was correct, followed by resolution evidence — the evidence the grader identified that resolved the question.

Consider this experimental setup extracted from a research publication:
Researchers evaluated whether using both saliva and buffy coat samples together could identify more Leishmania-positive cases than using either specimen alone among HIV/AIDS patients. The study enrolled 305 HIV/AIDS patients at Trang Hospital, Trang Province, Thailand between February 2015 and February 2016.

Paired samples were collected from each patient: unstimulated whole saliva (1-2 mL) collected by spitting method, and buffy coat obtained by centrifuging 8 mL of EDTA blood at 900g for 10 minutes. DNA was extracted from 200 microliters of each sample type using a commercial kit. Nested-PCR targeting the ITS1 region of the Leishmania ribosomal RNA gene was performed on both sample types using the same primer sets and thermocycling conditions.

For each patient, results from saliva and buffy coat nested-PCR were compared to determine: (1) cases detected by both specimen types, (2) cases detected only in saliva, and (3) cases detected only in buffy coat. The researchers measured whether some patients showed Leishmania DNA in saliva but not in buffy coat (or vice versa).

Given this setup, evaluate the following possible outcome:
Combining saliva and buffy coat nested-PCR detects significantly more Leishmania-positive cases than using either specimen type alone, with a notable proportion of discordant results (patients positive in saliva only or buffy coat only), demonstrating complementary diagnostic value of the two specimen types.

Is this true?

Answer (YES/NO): YES